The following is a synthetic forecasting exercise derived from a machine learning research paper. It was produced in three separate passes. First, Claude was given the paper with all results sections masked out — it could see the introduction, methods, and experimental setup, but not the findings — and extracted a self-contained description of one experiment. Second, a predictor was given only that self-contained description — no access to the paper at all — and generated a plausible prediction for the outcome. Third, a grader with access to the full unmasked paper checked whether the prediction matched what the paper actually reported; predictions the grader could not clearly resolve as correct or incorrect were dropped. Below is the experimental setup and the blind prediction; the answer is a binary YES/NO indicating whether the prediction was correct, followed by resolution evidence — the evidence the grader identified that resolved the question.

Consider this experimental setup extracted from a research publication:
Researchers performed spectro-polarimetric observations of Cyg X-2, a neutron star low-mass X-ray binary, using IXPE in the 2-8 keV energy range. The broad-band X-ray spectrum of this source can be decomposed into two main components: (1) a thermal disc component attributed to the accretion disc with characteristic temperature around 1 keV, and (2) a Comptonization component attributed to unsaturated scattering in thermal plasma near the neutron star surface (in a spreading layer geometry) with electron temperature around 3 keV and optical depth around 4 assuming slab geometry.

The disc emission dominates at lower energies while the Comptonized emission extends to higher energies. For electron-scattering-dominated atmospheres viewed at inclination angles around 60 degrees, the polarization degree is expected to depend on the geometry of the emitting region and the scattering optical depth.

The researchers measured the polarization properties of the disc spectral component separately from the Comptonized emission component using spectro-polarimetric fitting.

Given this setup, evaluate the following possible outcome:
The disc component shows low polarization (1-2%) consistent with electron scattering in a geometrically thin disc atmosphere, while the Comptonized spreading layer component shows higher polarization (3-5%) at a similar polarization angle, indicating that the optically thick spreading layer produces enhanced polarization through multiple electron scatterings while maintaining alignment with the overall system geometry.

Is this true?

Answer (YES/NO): NO